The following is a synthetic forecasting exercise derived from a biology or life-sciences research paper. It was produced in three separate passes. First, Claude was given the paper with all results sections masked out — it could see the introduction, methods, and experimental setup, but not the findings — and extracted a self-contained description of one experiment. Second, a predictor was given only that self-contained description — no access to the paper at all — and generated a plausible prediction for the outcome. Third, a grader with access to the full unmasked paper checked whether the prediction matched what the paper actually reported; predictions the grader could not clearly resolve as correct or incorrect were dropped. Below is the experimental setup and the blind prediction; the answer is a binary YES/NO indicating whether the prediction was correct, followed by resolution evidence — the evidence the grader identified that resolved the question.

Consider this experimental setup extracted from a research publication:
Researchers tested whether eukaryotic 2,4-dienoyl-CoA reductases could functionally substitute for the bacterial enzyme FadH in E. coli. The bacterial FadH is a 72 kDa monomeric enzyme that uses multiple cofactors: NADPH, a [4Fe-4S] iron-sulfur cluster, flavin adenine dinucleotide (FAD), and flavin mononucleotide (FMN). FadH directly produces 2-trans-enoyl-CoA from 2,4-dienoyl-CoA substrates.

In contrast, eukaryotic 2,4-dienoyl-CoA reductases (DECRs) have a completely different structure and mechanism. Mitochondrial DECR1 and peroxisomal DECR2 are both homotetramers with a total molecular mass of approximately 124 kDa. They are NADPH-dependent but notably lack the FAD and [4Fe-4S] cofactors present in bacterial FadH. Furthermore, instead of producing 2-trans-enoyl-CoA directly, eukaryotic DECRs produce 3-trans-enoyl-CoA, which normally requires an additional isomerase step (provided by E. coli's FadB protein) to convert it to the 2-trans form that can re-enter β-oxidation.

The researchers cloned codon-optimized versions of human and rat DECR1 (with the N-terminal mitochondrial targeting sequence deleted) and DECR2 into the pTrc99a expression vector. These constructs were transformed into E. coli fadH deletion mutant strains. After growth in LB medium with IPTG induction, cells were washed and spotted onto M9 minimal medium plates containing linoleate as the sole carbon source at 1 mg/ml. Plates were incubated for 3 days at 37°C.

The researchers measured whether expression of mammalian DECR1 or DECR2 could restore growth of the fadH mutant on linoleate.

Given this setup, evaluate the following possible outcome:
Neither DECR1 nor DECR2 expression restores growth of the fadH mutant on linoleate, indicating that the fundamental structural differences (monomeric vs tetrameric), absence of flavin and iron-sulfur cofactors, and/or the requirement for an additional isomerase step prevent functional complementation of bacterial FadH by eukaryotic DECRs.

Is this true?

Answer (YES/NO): NO